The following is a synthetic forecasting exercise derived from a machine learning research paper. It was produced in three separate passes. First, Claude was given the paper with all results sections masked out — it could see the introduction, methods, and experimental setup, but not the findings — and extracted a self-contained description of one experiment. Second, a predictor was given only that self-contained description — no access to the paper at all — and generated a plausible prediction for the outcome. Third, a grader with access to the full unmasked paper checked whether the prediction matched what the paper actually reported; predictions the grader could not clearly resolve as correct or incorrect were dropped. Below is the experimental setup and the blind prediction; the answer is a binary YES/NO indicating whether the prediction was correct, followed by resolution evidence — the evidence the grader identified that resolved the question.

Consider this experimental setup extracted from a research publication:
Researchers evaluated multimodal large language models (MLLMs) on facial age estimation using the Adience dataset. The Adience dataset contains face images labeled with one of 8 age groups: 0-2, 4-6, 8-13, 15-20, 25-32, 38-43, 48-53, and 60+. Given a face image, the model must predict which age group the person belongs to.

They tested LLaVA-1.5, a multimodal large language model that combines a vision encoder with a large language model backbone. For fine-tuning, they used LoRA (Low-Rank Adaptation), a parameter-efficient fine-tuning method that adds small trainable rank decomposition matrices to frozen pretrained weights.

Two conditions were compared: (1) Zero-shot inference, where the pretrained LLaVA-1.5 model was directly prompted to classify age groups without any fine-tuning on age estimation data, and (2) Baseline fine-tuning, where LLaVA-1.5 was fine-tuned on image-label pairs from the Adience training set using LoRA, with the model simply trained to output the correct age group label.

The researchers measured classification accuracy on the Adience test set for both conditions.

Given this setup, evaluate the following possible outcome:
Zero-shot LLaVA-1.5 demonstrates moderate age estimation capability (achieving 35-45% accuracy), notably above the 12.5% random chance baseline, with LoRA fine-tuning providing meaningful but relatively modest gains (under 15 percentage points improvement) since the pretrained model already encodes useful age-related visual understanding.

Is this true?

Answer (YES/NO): NO